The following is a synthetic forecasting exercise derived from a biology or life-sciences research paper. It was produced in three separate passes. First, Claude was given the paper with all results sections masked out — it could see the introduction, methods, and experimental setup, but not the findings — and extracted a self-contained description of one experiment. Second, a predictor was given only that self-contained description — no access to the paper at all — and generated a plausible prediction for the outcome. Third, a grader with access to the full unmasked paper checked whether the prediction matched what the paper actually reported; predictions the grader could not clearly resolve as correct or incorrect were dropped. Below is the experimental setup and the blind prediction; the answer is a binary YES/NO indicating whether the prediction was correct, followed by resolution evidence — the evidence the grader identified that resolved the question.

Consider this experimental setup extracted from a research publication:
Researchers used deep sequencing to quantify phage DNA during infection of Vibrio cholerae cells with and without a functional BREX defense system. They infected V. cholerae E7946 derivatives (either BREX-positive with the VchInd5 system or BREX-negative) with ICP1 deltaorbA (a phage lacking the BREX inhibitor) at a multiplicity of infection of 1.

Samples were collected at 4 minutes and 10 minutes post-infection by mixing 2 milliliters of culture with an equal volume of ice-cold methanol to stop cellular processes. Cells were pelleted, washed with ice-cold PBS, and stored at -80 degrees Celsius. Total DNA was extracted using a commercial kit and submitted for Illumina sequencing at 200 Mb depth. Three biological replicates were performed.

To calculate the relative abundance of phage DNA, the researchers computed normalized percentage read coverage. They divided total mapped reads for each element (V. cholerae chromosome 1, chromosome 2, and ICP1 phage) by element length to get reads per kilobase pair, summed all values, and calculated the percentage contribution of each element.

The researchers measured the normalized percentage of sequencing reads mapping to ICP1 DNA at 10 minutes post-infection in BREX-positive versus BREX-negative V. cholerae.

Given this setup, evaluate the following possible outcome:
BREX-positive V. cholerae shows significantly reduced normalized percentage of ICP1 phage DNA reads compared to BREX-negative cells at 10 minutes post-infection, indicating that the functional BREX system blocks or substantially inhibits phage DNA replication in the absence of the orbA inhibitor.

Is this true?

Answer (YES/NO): YES